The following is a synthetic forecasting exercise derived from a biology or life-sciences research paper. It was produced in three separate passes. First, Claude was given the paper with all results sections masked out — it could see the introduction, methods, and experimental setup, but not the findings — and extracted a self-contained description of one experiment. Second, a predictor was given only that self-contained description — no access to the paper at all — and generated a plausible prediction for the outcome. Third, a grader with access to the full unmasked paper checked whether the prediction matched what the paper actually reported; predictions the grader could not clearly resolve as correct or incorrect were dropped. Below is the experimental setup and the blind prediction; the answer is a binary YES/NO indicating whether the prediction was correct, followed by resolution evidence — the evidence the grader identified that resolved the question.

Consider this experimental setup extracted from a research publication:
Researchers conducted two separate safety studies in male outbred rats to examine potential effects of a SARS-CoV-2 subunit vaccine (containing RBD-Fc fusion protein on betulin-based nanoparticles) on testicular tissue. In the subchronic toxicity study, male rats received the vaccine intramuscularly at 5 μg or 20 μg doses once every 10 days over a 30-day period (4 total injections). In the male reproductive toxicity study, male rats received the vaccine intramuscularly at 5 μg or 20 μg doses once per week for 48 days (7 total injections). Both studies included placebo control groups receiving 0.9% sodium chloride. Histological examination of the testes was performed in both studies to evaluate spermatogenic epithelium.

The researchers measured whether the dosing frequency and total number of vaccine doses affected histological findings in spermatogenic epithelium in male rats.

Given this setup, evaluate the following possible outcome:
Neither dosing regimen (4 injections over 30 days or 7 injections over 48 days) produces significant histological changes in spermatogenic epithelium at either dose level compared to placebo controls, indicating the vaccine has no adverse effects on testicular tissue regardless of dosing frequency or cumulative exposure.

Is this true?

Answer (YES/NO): NO